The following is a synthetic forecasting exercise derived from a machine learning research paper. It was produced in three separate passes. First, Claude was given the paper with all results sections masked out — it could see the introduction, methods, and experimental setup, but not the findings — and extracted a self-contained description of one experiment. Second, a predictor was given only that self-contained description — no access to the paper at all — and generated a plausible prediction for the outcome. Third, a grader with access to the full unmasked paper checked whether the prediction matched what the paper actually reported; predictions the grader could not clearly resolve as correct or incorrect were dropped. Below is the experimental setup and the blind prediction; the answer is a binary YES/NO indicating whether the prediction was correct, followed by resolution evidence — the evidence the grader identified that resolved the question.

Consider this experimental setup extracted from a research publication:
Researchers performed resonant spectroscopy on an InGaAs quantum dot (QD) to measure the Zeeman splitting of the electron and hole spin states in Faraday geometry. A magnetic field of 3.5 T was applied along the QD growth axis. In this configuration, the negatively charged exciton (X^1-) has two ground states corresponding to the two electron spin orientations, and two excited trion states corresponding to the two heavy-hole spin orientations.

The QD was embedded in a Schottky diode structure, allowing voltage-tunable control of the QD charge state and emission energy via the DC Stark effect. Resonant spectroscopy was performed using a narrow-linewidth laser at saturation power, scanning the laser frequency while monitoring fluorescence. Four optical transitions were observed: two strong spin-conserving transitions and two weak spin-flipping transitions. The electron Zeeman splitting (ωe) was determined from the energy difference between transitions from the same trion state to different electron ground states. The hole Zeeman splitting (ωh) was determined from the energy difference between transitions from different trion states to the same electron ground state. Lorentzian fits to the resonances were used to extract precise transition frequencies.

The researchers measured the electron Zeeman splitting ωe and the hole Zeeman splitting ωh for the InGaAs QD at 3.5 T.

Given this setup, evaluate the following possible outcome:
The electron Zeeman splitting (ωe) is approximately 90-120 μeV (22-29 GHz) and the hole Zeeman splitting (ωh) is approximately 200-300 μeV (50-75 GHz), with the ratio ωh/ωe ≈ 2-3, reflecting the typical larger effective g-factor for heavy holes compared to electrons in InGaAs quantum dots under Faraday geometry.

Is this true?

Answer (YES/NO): NO